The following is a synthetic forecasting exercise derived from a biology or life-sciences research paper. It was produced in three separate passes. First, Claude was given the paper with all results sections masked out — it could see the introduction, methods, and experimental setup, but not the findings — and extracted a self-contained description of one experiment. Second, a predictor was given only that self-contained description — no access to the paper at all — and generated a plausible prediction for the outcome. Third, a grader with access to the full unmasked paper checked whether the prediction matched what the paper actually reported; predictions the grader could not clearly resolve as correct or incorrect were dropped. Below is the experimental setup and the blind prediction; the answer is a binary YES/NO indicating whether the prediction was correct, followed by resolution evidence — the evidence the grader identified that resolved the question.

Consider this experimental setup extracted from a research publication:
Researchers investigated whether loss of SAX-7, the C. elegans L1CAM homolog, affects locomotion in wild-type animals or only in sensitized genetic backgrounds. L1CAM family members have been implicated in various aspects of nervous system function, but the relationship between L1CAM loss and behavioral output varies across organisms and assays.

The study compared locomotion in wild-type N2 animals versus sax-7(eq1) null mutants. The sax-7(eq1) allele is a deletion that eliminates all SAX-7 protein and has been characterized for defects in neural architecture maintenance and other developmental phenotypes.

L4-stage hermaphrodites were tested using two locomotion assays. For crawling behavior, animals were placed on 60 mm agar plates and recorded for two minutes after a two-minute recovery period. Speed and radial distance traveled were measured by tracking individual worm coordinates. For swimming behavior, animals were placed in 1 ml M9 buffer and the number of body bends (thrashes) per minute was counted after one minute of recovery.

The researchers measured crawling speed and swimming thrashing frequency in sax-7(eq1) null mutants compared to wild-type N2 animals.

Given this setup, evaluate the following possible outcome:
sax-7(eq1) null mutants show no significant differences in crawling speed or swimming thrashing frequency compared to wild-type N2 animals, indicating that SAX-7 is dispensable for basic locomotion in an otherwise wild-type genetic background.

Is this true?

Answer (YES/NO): NO